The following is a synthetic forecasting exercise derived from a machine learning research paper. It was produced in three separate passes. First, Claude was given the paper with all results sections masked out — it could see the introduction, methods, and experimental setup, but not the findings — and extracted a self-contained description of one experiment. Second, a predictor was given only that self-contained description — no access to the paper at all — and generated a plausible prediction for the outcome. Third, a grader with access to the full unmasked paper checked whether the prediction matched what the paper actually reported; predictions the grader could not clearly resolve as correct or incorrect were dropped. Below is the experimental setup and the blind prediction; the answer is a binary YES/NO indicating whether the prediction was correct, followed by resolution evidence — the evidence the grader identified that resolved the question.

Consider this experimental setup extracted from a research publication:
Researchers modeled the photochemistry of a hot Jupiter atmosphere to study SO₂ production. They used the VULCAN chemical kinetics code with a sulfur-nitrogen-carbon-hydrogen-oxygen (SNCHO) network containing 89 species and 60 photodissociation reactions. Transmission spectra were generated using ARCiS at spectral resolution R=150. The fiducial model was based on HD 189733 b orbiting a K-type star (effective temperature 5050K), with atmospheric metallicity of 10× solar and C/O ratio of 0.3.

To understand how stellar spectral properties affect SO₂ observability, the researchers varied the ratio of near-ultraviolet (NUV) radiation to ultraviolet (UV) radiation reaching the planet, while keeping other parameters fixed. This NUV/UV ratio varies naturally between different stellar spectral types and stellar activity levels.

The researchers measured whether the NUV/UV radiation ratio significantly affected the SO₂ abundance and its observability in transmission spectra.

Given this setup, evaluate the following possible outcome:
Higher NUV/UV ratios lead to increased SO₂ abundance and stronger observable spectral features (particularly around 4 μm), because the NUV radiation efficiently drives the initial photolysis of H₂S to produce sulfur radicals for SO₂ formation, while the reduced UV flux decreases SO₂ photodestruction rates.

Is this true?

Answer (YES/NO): NO